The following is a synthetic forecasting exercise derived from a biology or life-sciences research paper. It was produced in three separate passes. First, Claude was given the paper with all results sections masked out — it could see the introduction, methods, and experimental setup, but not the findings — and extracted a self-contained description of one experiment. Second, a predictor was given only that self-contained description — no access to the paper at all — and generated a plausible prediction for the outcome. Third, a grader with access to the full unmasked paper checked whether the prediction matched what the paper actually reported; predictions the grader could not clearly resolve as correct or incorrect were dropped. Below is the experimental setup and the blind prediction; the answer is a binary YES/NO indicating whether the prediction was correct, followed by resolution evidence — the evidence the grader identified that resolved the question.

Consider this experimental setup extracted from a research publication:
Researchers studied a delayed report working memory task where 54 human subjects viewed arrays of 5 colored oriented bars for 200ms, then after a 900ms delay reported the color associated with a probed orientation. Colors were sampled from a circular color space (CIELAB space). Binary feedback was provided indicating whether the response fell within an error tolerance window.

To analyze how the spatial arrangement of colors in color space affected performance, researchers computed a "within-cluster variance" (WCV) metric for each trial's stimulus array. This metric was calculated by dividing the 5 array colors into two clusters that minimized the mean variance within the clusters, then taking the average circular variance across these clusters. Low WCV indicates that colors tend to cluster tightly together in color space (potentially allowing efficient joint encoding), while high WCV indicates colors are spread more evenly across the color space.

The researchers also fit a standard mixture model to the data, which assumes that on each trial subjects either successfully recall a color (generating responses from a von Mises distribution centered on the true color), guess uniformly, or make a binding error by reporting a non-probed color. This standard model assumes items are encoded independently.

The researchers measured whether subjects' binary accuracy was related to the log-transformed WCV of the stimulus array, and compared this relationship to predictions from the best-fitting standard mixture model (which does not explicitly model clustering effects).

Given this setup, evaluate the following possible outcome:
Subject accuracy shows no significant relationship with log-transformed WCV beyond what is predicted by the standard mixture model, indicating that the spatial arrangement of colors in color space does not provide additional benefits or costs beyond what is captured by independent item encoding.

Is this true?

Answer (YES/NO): NO